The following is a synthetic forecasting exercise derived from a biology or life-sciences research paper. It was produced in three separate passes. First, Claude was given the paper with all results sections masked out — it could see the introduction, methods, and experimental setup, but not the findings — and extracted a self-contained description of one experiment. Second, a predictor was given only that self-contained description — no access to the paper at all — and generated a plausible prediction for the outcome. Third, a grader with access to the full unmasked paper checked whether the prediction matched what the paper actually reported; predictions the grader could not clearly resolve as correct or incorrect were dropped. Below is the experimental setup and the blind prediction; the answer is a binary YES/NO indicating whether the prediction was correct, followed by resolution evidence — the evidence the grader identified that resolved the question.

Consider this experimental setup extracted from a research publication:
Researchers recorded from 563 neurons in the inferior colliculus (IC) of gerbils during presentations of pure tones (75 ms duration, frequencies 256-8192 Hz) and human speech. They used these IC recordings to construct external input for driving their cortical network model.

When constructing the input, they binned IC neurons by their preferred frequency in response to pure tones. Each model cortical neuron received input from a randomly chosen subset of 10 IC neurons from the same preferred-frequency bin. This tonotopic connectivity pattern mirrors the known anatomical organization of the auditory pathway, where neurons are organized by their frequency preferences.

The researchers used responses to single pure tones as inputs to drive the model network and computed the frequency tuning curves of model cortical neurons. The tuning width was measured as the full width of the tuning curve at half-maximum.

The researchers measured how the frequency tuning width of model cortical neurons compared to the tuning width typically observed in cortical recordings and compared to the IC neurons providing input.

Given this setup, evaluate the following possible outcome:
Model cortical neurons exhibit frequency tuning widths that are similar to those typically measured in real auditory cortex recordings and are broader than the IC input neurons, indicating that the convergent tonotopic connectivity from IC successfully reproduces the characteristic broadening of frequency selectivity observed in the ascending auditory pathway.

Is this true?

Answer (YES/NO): NO